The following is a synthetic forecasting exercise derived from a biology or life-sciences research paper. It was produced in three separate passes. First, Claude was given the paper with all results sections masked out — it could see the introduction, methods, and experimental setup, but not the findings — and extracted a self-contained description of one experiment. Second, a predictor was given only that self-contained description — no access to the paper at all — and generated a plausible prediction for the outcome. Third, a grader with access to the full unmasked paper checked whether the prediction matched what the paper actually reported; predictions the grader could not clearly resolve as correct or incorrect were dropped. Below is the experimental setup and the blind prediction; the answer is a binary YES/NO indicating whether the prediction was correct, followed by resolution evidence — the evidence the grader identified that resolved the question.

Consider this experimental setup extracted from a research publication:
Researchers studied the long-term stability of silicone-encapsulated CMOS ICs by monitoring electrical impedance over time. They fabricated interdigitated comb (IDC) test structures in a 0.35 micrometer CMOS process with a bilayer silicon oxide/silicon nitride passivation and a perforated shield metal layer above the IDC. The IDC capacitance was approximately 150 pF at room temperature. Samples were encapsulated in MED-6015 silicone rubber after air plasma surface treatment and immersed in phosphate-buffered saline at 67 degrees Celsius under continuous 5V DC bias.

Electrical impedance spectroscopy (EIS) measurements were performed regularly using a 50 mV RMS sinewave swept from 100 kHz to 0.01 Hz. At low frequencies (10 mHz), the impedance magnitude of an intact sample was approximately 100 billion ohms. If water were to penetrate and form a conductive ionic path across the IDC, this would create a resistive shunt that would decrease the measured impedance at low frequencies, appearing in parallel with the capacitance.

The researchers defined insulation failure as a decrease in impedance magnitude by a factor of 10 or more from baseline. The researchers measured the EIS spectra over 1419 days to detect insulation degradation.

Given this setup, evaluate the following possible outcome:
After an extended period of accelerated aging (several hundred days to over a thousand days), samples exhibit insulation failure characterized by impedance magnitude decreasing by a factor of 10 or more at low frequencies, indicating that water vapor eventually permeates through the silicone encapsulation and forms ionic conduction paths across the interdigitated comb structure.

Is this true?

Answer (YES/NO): NO